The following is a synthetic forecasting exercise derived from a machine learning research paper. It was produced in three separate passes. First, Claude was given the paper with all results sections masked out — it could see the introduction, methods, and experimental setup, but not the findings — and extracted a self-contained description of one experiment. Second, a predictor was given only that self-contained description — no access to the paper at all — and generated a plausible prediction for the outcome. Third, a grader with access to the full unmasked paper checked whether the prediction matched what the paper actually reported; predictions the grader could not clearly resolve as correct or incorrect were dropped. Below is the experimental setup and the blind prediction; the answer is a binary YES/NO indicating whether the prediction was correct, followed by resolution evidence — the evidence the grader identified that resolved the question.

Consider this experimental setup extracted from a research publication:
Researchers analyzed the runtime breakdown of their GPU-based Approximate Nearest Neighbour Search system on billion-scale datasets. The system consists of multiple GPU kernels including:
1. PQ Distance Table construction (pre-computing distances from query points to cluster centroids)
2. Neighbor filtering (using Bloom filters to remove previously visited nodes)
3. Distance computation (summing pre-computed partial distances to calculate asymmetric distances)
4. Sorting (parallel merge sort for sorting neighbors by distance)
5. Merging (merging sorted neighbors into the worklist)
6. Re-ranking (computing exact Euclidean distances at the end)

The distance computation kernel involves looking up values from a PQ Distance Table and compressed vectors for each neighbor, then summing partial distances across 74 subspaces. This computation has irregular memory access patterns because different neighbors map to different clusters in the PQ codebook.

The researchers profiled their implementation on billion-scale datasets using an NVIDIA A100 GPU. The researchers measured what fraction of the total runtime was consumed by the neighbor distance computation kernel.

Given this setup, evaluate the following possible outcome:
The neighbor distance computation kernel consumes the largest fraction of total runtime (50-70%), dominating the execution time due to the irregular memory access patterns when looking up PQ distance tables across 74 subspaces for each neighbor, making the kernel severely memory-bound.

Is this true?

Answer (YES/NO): NO